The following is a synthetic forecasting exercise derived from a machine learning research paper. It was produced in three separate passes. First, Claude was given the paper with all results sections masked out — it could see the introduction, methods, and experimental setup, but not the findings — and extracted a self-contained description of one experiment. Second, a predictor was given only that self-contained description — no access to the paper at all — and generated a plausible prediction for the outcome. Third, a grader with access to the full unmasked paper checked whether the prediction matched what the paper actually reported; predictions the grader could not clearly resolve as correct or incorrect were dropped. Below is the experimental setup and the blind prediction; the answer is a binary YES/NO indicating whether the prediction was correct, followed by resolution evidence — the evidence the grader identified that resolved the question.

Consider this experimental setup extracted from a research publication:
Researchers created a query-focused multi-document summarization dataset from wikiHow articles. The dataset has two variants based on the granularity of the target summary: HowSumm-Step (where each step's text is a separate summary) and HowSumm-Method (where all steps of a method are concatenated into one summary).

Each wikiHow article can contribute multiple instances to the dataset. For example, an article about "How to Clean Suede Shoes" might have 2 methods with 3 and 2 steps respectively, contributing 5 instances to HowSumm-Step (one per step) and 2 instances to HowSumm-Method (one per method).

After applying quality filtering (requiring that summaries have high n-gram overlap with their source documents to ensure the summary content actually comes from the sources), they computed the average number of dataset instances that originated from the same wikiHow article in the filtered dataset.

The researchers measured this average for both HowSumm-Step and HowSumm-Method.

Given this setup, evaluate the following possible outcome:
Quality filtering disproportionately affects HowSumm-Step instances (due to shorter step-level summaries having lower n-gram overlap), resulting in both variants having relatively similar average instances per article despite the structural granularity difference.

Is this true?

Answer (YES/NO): NO